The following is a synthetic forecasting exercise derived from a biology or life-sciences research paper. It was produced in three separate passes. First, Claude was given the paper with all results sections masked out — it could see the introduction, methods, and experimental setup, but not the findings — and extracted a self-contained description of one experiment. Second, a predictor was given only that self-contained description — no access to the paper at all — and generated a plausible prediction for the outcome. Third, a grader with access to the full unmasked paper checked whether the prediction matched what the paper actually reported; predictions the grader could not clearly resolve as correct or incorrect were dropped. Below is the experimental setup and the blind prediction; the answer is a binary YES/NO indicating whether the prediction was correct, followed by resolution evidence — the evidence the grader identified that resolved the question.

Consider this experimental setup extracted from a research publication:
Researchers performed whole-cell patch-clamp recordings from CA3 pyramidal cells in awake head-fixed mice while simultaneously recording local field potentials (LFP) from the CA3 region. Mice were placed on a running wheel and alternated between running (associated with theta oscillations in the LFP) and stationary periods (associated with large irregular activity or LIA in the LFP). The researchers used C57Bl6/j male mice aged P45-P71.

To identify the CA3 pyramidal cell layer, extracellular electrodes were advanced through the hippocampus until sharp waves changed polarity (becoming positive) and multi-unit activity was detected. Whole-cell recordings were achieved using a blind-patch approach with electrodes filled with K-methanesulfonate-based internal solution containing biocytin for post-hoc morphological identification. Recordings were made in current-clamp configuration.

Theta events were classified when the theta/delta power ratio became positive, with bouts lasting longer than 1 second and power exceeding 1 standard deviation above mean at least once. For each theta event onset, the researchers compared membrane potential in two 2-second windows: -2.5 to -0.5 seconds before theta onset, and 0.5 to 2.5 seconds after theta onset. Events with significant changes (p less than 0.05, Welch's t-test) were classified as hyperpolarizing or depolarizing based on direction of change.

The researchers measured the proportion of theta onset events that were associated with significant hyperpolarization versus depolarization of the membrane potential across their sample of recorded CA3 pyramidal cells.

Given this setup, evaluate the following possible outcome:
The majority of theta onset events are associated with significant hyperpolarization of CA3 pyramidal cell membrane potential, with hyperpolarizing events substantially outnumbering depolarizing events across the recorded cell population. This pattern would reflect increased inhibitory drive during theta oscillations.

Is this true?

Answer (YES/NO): NO